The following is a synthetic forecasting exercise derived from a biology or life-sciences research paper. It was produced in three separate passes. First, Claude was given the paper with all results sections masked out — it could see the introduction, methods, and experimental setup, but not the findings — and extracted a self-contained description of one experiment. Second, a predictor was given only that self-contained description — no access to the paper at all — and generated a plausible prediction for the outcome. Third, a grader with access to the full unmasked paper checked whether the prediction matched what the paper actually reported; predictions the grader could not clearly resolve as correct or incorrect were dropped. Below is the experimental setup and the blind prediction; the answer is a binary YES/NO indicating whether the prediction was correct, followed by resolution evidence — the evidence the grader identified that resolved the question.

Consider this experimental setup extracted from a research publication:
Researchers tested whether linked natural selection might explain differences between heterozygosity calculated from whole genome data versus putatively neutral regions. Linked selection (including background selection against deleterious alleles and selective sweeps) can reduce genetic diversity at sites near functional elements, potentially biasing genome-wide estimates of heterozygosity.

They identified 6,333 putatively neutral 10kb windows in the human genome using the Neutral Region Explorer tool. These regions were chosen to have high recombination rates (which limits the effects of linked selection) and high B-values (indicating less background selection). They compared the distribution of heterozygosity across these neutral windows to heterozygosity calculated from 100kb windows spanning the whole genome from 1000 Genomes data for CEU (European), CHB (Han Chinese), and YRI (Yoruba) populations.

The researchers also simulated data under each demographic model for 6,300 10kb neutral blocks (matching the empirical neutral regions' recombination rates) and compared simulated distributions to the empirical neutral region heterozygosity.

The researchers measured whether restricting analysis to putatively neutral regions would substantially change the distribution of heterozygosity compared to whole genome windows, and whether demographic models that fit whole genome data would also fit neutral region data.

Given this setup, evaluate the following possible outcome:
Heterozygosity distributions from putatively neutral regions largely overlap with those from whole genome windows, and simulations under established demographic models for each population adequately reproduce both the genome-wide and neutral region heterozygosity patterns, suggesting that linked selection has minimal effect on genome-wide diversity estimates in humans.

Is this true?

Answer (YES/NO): NO